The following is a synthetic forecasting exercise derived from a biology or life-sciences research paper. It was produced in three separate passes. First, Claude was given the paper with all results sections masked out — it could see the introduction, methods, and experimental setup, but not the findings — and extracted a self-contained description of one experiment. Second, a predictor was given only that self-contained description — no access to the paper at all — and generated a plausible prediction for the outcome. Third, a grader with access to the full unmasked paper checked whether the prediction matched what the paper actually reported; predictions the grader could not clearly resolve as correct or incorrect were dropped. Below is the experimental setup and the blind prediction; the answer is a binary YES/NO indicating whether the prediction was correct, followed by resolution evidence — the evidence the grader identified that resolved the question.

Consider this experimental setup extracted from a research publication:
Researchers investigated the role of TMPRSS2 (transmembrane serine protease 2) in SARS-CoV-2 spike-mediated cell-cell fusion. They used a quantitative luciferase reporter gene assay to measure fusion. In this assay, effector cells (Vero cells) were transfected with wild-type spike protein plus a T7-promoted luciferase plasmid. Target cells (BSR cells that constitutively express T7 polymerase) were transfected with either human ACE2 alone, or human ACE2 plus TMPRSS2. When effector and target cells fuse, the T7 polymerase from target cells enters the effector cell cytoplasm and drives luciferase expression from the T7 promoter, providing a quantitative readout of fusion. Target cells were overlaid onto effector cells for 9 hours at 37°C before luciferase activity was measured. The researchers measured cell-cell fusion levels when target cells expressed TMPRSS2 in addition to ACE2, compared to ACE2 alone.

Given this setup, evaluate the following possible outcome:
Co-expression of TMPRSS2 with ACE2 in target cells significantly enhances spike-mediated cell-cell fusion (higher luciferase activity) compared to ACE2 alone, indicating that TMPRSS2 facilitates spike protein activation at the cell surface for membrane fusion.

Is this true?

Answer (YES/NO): YES